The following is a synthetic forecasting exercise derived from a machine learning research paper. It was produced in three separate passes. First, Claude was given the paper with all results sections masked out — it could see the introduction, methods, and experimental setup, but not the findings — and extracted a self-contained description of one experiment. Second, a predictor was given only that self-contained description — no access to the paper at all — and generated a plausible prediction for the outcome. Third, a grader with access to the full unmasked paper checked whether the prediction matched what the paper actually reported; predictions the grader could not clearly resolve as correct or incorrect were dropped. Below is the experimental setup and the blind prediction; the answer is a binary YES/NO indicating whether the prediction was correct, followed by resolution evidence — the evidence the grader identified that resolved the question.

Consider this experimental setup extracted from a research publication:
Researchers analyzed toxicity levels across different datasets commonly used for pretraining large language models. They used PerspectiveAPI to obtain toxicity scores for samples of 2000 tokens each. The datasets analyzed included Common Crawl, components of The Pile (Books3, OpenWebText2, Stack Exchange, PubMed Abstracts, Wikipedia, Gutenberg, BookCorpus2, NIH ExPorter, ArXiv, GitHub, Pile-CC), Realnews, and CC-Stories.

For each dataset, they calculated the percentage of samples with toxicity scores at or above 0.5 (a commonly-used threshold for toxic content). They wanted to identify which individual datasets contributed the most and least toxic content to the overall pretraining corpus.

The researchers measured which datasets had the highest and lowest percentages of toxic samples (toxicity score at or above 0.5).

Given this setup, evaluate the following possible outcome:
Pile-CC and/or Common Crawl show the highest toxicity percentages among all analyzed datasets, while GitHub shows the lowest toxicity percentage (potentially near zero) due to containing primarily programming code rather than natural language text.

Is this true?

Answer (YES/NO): NO